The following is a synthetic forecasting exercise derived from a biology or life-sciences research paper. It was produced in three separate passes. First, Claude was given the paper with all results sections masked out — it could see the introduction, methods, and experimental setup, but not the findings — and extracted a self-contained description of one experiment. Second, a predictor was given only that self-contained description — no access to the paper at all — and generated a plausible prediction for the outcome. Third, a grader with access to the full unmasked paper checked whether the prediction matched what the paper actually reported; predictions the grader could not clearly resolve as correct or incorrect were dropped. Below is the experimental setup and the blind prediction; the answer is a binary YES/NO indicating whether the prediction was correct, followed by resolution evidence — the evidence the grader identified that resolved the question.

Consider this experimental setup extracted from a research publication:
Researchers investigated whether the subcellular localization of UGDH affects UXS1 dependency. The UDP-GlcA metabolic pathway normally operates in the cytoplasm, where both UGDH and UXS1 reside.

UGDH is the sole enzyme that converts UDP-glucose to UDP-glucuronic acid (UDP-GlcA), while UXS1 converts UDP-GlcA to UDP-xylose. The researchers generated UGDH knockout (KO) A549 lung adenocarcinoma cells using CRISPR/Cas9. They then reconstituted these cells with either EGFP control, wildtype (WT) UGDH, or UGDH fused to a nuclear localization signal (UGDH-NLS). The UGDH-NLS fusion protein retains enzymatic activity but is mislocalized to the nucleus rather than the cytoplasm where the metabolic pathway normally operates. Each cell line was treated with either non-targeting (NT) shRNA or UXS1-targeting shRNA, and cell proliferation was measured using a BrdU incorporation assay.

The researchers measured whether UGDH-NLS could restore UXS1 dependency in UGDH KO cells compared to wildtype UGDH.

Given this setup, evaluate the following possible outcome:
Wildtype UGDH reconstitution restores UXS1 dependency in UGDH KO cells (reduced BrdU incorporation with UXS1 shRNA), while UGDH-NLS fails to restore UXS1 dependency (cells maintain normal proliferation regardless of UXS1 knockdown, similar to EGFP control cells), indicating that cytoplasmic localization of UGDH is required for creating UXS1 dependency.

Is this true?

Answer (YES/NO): YES